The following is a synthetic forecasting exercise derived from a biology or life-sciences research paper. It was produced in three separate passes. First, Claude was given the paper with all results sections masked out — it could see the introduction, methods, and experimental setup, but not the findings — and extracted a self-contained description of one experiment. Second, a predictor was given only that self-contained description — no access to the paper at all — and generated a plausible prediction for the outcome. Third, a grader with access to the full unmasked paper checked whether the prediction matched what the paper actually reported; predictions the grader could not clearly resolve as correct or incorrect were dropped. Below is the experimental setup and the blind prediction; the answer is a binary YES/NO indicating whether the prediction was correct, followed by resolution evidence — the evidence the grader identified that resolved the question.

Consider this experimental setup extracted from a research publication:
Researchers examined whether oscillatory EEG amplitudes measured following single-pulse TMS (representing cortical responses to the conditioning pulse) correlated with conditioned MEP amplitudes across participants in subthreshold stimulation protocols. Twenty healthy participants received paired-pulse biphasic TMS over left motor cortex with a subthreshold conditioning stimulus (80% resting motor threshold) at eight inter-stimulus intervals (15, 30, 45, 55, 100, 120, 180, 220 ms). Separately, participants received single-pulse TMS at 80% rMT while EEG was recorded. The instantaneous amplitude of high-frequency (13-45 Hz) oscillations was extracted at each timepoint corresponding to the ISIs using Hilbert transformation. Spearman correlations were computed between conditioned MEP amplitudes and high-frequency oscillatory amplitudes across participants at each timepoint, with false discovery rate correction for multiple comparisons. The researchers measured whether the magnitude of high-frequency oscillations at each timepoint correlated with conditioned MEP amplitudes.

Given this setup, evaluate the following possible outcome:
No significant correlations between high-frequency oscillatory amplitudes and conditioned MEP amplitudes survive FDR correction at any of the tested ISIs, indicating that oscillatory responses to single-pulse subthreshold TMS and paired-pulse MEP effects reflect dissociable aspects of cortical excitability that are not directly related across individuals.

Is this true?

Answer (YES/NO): YES